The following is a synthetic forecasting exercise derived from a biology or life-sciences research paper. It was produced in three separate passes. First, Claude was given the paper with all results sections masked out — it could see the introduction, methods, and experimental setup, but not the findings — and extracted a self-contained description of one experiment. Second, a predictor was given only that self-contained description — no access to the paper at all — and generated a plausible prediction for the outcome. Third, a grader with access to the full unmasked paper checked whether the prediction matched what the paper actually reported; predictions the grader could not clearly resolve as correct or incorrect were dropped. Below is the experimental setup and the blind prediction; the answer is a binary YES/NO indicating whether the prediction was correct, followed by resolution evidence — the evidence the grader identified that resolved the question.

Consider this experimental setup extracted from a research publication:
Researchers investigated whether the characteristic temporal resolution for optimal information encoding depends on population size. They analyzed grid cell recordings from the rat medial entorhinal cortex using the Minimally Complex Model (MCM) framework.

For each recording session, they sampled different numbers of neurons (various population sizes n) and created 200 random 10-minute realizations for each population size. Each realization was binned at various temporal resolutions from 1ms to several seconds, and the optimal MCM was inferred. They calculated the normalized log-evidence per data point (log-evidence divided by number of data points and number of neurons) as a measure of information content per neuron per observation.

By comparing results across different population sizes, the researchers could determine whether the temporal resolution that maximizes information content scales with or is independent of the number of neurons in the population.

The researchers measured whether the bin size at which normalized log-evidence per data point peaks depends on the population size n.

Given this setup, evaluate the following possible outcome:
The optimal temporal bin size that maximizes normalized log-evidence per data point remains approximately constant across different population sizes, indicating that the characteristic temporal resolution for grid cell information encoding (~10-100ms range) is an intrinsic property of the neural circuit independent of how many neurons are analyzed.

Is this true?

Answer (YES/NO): YES